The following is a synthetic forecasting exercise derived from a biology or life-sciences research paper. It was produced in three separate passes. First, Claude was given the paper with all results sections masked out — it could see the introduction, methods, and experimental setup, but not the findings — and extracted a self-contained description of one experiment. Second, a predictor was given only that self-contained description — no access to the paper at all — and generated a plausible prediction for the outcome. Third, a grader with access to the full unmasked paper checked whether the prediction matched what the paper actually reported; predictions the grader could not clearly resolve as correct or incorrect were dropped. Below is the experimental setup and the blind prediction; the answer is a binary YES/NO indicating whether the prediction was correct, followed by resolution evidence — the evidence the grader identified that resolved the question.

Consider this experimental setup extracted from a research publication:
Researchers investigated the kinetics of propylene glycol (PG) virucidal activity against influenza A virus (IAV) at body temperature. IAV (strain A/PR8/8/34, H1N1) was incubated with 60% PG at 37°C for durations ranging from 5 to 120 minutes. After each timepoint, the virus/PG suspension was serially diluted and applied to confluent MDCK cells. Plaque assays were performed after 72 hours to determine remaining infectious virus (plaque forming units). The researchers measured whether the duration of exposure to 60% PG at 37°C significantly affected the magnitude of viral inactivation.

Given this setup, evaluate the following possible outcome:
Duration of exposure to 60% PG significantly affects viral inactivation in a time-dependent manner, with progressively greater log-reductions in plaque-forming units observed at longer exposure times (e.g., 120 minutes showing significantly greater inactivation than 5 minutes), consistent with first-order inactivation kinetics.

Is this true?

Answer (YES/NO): NO